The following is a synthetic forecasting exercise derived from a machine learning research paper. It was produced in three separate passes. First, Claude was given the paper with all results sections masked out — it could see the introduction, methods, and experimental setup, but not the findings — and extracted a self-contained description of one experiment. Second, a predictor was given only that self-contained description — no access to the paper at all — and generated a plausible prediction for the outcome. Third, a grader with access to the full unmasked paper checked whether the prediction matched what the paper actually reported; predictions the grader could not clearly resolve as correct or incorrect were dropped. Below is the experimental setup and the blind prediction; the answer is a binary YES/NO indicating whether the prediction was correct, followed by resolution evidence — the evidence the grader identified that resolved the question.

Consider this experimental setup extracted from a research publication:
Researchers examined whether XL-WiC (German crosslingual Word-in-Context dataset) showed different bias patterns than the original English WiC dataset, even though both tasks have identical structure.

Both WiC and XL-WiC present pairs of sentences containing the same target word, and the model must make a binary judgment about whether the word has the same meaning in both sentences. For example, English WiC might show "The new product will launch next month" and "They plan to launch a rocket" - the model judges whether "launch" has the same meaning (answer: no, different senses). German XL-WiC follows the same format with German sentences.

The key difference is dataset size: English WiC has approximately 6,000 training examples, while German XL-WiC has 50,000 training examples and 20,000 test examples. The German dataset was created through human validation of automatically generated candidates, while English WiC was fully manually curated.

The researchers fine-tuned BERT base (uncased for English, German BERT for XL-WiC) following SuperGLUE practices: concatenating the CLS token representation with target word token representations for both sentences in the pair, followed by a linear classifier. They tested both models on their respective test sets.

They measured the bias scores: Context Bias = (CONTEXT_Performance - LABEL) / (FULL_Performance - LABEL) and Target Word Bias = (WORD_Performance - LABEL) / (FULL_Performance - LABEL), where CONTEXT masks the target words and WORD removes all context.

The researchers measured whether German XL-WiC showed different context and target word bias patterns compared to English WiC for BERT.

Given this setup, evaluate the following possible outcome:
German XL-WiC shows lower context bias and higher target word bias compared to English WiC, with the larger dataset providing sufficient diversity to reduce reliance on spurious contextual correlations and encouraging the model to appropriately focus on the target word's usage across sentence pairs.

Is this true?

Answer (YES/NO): NO